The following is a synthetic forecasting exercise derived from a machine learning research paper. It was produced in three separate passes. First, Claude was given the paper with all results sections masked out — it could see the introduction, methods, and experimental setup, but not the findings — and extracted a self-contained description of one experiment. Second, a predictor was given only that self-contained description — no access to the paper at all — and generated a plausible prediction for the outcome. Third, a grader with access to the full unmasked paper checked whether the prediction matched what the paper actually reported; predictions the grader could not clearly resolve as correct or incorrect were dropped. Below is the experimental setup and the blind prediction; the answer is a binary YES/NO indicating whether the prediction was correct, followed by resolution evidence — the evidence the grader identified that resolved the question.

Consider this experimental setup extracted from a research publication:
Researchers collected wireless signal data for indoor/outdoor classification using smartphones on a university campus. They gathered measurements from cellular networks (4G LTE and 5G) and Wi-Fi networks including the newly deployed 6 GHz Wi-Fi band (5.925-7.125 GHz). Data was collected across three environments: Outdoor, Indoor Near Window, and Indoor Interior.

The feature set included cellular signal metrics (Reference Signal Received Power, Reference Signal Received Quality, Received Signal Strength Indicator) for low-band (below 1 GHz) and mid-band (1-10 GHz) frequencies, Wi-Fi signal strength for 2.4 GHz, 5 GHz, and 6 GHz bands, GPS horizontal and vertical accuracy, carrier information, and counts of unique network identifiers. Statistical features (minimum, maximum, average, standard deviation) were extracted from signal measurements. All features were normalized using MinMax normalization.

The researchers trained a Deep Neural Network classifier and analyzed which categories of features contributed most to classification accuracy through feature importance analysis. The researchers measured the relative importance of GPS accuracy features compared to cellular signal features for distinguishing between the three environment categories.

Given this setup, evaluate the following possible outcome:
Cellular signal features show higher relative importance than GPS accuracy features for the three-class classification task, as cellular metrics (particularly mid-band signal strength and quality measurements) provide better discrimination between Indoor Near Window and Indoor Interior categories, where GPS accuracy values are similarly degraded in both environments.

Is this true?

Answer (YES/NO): NO